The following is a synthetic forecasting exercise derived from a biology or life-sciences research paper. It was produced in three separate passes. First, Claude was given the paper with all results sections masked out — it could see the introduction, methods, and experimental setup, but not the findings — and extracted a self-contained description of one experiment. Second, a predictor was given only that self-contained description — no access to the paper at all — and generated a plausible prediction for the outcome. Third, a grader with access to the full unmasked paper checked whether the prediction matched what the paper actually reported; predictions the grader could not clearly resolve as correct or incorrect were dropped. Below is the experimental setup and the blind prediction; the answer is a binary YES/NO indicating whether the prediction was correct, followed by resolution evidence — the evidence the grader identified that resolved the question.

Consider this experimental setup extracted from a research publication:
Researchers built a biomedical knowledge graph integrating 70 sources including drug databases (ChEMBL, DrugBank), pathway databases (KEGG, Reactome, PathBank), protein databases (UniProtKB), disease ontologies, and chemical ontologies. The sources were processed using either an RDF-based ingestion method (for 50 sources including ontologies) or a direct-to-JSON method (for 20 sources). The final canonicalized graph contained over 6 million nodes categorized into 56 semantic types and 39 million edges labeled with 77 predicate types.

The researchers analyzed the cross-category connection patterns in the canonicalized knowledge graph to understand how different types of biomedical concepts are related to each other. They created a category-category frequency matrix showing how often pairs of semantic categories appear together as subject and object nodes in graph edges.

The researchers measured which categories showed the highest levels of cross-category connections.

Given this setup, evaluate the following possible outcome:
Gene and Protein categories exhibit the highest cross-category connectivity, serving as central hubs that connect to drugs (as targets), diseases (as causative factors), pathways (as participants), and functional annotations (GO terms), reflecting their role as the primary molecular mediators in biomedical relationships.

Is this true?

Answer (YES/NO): NO